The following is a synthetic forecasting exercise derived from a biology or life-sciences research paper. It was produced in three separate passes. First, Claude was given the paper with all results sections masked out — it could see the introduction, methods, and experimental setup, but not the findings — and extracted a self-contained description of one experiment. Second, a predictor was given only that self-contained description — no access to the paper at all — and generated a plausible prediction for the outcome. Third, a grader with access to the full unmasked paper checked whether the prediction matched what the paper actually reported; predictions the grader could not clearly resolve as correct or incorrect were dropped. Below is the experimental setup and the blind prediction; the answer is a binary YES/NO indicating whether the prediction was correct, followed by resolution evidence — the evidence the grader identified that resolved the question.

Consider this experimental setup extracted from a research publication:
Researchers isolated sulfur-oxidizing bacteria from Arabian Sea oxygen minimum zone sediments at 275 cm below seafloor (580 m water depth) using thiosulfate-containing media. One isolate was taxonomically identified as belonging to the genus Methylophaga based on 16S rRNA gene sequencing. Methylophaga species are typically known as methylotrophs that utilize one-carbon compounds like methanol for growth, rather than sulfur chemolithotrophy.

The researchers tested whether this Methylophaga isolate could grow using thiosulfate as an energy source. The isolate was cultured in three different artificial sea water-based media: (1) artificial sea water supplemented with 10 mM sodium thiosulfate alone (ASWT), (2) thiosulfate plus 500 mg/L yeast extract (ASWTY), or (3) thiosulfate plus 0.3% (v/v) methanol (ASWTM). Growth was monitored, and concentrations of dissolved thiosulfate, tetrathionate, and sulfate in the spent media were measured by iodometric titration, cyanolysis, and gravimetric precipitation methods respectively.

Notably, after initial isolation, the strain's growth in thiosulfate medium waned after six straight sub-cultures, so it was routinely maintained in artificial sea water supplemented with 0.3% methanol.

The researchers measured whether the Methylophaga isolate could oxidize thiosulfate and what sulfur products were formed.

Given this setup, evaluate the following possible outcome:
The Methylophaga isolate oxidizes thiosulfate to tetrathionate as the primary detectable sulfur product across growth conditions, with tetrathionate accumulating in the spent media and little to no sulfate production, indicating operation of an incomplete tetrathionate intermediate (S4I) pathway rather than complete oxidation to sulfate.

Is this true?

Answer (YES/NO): YES